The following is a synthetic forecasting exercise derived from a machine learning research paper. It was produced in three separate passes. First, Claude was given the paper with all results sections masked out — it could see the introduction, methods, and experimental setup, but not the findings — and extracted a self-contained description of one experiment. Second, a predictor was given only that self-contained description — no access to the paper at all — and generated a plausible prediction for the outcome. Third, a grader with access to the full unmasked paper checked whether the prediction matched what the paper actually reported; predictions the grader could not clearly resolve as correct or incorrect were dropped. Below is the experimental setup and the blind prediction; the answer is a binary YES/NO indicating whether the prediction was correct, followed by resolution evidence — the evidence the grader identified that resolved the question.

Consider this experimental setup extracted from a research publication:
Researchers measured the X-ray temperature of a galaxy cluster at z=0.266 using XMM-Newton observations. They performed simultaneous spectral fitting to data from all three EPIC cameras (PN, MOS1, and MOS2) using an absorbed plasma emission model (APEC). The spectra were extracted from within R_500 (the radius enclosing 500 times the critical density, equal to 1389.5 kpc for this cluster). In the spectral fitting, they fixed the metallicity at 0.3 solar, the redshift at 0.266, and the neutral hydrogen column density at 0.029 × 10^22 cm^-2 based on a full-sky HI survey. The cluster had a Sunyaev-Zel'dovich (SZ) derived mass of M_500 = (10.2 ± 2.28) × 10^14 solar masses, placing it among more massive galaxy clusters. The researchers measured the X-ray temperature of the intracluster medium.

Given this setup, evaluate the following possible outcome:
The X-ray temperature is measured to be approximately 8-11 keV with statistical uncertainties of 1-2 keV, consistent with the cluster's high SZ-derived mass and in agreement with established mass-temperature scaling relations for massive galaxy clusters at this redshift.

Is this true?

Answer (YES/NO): NO